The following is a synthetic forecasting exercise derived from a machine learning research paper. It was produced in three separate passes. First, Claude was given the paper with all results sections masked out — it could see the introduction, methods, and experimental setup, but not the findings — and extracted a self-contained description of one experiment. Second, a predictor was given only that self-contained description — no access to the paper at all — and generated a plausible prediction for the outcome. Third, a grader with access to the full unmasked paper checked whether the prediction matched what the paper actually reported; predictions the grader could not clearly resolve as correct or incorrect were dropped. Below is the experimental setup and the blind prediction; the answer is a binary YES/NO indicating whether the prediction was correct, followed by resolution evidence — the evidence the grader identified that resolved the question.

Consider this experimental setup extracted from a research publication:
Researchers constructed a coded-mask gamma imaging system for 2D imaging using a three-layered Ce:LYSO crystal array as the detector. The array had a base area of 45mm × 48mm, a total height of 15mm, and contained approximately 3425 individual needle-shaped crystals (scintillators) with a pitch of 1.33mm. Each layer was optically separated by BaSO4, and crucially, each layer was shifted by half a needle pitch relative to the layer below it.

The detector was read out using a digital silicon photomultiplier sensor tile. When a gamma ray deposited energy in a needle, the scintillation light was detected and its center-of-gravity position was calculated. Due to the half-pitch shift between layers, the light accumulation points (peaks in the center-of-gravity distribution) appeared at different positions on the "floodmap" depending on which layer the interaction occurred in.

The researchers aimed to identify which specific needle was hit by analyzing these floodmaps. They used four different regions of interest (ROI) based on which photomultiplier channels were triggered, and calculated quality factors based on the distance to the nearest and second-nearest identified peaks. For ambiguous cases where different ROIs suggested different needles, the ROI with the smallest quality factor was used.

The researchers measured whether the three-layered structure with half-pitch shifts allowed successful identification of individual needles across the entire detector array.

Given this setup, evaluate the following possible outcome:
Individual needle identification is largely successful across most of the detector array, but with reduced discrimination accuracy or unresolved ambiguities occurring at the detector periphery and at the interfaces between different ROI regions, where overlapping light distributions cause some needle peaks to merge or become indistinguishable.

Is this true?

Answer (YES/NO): NO